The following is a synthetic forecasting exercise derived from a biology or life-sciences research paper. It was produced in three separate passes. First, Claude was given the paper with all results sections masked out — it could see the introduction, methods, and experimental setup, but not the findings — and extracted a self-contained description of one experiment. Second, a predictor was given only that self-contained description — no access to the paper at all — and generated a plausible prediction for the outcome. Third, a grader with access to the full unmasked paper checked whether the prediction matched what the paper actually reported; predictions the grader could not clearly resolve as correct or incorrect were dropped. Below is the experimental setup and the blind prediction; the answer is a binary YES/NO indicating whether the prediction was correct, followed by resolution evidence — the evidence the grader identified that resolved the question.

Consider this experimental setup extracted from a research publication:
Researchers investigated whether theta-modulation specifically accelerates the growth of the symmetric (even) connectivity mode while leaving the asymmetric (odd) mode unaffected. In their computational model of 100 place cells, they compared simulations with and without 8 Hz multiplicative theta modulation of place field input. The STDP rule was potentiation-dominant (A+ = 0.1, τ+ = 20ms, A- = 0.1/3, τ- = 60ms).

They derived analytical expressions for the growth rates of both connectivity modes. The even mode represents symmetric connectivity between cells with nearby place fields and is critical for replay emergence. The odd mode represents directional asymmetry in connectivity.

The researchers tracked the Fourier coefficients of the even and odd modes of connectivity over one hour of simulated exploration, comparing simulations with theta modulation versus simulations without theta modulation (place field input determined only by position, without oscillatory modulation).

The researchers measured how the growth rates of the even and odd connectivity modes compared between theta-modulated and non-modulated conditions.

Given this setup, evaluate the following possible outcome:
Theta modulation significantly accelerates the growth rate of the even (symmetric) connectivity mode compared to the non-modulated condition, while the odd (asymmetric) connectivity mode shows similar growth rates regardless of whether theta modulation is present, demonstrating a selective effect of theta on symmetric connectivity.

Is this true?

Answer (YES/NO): YES